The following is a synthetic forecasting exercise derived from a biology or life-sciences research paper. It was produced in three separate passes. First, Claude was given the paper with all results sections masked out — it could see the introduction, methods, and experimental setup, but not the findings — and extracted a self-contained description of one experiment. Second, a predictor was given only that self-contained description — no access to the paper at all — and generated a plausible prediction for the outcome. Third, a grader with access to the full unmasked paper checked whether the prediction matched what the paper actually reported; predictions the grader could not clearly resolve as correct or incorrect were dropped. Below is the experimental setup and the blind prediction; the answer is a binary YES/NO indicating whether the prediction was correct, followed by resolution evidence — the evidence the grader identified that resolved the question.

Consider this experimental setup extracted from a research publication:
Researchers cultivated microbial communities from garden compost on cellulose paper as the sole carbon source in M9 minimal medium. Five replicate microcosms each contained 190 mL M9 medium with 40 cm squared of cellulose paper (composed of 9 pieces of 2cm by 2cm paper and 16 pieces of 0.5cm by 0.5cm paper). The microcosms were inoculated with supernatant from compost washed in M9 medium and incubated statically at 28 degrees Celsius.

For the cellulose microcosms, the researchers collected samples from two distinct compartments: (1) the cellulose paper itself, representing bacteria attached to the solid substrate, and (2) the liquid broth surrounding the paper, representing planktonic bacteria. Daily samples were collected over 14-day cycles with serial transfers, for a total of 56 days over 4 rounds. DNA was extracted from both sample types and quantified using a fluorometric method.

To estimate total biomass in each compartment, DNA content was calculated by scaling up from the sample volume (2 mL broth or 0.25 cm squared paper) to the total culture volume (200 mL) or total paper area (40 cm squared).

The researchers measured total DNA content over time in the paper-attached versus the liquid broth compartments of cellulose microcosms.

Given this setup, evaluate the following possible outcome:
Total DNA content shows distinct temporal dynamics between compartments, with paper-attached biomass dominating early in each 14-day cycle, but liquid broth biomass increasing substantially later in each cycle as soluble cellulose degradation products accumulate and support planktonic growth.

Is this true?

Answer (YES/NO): NO